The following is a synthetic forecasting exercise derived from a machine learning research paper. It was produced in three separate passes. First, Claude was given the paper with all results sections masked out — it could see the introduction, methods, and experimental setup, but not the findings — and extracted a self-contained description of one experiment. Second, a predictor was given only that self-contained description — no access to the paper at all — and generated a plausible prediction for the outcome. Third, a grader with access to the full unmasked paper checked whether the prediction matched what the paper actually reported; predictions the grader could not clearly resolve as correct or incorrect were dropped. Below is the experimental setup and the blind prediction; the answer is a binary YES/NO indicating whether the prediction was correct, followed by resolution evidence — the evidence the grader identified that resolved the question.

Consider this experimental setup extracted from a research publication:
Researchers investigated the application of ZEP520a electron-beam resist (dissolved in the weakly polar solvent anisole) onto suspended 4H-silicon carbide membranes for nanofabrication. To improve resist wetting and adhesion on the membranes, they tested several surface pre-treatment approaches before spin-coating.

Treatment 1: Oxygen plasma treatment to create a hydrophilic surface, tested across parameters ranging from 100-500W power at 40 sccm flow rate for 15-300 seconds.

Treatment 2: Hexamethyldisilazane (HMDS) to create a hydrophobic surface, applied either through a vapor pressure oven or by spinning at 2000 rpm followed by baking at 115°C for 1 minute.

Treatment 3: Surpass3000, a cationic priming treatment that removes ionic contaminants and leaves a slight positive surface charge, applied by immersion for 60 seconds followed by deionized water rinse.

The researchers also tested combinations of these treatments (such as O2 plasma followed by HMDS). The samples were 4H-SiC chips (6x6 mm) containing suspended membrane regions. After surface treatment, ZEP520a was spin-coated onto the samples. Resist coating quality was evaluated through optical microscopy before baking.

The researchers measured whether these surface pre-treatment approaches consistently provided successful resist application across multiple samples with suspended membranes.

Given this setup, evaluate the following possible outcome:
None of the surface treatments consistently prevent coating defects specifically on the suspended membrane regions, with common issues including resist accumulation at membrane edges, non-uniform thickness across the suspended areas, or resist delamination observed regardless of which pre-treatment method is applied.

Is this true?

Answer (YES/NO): YES